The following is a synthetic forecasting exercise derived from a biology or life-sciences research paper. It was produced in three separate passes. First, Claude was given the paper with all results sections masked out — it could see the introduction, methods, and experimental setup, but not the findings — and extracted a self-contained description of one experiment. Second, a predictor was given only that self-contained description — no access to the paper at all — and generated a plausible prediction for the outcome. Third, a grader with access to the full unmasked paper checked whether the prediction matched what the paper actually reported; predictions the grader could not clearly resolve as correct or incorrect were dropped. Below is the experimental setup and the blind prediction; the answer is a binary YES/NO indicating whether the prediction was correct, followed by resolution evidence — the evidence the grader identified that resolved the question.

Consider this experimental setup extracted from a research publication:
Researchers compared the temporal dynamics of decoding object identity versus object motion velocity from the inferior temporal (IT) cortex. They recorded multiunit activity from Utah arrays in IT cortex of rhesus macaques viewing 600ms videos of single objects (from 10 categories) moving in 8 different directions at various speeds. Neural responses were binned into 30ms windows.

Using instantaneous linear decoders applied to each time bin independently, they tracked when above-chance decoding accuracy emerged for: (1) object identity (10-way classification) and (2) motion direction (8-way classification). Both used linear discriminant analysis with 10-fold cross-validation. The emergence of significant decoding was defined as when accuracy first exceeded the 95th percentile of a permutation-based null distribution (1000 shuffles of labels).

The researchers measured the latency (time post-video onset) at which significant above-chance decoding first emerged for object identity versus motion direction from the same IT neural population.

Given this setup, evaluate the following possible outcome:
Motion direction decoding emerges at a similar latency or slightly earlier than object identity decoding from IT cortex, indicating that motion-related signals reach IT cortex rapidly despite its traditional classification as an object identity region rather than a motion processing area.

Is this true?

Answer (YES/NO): NO